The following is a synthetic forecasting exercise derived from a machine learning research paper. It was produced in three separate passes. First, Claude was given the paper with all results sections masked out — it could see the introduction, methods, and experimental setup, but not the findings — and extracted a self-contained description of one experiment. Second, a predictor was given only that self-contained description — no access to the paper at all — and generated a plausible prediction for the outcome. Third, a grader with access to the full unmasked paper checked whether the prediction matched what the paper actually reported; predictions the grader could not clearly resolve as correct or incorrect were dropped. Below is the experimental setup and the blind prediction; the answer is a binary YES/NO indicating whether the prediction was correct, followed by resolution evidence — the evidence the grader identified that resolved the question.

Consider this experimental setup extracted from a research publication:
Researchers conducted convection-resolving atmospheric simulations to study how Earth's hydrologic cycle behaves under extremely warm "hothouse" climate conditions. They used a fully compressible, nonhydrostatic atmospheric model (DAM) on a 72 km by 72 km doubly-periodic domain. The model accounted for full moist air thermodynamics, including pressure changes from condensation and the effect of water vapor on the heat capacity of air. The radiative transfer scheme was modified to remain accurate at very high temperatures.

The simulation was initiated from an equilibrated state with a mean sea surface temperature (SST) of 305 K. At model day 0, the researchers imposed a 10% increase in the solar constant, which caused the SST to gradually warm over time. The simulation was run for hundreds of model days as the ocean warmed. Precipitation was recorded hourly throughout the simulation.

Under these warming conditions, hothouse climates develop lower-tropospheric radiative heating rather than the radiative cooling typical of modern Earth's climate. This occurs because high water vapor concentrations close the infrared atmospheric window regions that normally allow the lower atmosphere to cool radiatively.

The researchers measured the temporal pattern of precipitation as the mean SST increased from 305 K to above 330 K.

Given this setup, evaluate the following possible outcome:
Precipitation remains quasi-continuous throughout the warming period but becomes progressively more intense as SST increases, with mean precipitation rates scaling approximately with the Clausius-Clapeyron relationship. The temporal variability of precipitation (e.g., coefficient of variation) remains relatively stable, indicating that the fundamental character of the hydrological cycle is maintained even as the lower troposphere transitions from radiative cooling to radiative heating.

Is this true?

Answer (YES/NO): NO